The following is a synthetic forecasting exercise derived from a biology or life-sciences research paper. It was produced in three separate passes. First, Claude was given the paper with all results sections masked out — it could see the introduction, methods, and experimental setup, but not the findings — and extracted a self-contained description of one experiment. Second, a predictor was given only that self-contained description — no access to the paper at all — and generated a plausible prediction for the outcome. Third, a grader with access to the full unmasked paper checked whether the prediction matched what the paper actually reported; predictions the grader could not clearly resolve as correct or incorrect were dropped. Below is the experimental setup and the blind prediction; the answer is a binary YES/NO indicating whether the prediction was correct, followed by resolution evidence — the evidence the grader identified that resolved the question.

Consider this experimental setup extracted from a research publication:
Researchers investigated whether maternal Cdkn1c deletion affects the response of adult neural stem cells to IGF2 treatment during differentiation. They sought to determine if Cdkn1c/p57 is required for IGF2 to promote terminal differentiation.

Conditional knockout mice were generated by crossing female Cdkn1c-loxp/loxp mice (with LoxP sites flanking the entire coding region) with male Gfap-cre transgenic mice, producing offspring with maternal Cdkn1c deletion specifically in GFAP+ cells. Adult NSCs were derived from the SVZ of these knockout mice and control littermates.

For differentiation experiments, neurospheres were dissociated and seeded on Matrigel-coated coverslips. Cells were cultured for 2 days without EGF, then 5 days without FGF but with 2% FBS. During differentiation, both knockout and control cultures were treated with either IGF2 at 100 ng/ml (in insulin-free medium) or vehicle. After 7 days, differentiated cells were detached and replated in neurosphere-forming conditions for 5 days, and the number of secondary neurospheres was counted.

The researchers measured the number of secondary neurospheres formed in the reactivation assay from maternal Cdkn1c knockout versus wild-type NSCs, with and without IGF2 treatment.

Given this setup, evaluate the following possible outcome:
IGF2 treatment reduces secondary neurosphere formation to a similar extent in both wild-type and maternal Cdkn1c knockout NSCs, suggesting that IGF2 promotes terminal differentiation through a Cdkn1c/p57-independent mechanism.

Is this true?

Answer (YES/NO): NO